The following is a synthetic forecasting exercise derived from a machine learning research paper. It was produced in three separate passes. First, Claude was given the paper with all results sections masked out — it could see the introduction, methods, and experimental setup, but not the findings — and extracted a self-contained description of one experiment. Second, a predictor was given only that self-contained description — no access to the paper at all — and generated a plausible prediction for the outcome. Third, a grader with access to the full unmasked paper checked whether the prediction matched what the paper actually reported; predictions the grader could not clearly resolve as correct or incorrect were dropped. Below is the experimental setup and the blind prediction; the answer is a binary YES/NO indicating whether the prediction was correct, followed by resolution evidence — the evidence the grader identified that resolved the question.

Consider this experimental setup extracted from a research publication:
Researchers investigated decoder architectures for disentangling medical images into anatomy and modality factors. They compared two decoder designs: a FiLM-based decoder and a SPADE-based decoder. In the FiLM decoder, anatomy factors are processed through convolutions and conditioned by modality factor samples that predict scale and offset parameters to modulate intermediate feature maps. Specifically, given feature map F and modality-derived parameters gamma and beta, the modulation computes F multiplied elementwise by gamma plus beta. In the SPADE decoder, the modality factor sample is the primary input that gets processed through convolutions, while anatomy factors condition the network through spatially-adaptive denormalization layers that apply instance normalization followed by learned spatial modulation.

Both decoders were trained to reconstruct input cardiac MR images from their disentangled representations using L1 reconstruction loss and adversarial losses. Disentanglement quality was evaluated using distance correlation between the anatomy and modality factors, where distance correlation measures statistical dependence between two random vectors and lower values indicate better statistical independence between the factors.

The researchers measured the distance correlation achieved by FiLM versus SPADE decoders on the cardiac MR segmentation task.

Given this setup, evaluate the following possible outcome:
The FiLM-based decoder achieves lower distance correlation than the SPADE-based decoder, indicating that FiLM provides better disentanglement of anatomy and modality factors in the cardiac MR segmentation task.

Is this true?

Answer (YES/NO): YES